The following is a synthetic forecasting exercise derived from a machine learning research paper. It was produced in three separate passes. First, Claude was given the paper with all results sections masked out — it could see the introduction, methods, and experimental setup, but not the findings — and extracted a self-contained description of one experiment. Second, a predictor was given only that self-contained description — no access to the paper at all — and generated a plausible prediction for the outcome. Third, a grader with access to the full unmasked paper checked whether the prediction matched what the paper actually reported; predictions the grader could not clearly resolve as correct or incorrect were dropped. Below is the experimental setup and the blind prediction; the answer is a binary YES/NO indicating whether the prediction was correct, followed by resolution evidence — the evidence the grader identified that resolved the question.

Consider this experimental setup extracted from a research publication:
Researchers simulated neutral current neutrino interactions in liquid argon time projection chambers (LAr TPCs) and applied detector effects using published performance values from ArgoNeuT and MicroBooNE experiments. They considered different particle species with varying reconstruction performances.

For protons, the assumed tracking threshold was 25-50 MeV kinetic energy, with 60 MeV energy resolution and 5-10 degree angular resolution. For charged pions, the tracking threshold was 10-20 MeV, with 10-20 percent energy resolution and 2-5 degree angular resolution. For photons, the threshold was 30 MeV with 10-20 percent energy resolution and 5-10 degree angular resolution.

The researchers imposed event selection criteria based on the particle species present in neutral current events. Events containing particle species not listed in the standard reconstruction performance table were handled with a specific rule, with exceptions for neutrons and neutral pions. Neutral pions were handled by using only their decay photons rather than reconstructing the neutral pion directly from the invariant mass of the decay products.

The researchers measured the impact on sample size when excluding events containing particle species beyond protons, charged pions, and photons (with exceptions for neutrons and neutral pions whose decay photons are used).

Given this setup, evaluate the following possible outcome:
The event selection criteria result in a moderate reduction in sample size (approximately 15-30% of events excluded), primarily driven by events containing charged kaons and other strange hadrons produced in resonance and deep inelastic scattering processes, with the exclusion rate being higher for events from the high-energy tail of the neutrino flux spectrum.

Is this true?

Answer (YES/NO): NO